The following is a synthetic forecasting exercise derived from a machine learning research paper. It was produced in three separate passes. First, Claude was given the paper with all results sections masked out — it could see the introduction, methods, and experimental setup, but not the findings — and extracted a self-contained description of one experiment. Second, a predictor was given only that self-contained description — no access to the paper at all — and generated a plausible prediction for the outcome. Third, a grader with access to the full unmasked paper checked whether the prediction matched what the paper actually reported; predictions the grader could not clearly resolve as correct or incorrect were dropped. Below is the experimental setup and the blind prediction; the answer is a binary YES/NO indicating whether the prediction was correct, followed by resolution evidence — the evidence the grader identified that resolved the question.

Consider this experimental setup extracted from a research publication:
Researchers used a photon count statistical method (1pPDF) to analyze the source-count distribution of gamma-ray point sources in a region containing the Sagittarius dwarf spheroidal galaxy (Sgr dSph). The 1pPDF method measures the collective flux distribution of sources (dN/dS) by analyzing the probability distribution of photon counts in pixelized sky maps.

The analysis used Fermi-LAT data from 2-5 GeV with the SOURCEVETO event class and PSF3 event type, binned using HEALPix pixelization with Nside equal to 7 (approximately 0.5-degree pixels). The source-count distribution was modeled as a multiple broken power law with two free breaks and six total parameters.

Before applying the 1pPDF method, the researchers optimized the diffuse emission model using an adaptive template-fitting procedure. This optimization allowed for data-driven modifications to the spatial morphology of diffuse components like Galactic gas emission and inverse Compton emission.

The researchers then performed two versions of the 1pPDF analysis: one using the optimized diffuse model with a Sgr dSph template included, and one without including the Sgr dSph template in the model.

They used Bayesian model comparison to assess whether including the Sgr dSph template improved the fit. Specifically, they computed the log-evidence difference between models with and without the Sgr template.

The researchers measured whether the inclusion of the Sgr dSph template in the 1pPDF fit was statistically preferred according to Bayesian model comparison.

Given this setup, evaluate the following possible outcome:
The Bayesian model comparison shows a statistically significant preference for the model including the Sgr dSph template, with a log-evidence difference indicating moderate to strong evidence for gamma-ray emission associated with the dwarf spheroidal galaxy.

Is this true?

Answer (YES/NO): NO